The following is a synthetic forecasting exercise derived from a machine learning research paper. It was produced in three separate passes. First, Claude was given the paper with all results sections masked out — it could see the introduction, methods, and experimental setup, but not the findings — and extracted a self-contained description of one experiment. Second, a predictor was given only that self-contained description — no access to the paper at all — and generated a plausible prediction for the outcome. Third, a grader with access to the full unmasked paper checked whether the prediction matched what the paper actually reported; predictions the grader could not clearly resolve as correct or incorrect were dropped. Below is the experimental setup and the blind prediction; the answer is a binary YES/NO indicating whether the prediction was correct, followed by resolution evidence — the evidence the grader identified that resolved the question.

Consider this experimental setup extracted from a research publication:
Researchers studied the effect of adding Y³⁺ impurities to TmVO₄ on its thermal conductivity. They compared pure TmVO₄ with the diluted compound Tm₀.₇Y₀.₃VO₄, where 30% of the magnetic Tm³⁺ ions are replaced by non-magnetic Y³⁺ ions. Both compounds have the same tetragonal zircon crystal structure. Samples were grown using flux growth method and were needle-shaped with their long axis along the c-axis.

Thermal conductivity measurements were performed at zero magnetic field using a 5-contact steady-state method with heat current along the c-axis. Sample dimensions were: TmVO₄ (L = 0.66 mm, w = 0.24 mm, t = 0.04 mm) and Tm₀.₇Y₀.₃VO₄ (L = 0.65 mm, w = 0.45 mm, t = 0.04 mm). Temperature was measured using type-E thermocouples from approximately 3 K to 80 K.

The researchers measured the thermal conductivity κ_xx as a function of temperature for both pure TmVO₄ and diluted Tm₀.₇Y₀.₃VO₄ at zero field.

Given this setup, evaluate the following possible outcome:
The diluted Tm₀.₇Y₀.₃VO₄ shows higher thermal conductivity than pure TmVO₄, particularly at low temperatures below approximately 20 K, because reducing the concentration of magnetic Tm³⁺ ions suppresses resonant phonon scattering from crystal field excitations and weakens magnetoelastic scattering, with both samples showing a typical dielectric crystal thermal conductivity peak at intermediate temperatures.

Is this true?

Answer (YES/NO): NO